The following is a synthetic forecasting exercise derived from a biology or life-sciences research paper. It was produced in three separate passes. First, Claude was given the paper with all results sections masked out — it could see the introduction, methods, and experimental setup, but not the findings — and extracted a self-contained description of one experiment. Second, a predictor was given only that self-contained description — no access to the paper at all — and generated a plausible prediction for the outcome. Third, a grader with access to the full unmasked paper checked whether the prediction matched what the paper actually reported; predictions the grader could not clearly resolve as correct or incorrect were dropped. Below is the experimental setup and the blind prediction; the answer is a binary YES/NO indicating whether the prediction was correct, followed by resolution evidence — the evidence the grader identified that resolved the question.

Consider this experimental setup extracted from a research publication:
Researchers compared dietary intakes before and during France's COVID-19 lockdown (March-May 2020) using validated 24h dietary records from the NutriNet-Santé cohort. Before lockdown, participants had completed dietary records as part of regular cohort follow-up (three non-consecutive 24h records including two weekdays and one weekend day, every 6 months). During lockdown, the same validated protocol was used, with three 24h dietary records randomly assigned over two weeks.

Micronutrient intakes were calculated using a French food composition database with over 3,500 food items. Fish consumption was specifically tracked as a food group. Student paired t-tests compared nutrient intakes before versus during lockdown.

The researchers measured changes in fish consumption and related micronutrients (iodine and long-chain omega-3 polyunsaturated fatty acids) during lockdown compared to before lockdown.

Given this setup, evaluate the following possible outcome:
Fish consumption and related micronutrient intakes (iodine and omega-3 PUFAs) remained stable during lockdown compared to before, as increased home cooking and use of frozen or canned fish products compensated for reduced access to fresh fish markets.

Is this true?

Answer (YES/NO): NO